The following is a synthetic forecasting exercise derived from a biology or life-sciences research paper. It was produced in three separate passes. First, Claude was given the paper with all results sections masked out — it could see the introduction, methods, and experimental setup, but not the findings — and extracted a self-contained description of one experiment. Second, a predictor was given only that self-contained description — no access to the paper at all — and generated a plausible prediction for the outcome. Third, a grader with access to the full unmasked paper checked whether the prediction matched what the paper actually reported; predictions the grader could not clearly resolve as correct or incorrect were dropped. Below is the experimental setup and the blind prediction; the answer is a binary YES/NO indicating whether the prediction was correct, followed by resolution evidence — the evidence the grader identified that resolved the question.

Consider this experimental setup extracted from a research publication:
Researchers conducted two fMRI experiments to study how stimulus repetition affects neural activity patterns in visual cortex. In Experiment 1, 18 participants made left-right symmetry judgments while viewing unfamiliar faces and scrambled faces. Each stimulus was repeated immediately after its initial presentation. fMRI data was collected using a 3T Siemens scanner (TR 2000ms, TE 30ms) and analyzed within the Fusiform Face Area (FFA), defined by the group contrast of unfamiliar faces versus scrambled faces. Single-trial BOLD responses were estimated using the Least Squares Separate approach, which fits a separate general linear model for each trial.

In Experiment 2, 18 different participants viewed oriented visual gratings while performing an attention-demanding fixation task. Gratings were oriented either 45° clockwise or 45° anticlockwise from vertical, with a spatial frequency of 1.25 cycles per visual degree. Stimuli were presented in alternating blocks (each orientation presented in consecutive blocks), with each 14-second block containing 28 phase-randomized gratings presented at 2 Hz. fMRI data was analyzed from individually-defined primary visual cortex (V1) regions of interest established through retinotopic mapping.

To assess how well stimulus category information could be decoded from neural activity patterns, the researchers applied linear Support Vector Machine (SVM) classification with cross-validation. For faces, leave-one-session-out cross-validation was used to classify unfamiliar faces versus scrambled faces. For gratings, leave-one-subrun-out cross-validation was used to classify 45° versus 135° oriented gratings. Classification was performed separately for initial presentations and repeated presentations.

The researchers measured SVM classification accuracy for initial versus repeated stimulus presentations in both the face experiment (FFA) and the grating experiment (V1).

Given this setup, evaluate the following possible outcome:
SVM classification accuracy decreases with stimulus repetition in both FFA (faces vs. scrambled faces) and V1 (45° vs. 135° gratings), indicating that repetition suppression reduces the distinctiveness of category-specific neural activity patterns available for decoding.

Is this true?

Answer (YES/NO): NO